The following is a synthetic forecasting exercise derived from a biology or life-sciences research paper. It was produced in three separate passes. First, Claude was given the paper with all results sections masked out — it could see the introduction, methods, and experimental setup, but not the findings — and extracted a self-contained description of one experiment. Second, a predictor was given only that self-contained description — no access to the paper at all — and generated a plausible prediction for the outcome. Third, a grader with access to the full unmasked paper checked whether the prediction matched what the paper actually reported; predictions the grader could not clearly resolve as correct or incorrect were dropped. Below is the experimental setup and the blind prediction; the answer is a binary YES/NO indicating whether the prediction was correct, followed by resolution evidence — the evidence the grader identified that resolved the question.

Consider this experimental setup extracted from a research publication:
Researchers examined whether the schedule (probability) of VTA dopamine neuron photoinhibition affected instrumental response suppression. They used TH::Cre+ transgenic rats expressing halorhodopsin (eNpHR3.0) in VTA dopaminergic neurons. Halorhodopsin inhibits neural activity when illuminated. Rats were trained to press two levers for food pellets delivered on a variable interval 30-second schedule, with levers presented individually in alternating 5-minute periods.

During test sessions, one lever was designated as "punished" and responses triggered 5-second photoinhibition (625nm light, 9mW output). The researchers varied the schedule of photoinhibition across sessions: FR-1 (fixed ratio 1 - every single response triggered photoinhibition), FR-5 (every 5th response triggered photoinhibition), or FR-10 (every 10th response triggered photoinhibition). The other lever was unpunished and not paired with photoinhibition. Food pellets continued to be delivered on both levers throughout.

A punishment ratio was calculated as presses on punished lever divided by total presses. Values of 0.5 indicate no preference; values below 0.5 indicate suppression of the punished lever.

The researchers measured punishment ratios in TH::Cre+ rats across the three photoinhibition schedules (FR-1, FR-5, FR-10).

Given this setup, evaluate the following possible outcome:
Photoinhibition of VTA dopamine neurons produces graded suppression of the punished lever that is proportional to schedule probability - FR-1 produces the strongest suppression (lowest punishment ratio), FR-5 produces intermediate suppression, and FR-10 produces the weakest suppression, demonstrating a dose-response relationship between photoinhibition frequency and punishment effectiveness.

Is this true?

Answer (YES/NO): YES